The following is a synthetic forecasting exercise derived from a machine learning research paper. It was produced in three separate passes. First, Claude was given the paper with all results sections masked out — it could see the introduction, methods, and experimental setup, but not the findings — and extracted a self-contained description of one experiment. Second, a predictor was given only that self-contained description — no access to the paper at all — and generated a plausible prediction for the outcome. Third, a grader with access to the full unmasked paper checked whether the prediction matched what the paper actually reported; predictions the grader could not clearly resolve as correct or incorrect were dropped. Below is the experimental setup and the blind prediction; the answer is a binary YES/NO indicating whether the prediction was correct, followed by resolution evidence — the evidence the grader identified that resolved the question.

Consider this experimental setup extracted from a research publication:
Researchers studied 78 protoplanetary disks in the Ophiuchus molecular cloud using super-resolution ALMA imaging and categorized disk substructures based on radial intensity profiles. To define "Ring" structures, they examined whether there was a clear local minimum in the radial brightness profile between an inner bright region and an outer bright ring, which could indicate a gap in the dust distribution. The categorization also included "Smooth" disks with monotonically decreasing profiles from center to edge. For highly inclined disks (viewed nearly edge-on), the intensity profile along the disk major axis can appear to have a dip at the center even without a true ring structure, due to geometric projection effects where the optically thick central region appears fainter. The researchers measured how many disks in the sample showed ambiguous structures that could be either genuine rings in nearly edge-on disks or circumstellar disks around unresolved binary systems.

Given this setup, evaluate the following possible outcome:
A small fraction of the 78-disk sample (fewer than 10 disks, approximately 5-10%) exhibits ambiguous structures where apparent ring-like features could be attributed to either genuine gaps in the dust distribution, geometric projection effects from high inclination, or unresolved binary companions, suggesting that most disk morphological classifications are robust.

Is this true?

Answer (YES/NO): NO